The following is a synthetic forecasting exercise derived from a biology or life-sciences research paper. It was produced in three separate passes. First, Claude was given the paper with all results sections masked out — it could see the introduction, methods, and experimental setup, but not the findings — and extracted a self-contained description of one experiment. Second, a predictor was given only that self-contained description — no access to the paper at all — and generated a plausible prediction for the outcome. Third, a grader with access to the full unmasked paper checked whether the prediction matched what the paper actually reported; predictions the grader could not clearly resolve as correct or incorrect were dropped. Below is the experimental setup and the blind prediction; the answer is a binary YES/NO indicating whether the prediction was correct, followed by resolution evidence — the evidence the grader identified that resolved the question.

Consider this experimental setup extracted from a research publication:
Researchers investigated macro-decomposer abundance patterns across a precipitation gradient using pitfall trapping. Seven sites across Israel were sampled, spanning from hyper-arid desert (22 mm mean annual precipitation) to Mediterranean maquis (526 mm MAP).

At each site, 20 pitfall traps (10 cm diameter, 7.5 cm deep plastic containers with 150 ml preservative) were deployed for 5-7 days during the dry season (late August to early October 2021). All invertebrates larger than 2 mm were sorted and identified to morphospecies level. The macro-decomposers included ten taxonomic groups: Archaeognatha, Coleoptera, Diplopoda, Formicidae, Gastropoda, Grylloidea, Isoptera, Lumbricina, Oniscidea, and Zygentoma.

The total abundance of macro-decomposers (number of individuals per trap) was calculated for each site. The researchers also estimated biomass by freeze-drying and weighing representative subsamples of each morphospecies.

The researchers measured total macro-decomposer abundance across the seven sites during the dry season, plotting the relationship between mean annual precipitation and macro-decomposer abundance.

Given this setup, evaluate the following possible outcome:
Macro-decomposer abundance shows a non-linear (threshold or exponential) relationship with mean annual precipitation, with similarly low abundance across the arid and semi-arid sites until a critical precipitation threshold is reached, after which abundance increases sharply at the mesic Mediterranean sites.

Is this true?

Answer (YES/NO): NO